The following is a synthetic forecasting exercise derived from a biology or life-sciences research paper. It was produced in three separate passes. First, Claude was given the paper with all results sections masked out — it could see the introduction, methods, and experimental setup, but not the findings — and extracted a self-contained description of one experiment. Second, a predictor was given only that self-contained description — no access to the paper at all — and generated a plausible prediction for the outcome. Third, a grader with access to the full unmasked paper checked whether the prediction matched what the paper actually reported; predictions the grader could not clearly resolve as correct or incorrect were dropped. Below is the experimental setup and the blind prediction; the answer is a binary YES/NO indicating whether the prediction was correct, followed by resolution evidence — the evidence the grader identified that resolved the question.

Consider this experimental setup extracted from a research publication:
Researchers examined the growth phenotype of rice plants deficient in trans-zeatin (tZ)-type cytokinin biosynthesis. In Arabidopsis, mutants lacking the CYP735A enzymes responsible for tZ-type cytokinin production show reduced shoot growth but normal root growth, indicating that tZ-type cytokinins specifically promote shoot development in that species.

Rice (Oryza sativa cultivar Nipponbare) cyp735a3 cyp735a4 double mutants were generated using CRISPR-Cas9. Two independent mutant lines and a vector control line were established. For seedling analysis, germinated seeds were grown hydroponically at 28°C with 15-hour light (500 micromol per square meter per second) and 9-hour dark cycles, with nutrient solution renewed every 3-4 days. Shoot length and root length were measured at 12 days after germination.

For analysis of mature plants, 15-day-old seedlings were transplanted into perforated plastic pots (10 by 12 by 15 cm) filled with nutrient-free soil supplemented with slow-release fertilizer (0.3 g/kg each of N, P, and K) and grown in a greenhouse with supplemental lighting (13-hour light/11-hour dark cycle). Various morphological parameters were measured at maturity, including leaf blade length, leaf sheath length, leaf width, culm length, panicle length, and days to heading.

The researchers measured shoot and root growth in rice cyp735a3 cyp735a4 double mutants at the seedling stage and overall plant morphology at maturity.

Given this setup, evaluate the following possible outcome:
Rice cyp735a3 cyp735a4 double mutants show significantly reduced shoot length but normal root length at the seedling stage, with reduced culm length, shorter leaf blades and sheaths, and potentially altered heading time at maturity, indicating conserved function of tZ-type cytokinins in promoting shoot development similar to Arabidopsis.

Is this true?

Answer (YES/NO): NO